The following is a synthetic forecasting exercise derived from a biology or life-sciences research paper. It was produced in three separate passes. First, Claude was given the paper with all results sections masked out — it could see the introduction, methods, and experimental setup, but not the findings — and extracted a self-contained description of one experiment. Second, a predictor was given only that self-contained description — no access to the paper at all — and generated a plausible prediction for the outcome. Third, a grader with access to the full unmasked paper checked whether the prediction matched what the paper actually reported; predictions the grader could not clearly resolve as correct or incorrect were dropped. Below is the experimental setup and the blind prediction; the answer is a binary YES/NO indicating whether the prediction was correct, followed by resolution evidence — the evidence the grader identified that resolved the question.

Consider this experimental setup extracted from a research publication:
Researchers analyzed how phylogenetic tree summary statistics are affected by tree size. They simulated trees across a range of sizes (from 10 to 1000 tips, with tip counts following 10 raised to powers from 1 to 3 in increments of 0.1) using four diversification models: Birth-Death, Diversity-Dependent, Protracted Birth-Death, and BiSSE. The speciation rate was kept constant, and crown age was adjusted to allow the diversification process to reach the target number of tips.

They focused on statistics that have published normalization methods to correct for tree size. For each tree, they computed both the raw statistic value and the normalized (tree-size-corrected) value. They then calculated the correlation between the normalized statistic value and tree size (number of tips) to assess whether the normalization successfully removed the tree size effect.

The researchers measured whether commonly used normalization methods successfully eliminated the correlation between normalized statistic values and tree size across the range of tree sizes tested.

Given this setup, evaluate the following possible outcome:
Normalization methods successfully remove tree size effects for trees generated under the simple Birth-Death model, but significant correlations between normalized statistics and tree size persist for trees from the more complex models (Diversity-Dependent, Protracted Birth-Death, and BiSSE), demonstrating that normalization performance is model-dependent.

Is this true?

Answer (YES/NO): NO